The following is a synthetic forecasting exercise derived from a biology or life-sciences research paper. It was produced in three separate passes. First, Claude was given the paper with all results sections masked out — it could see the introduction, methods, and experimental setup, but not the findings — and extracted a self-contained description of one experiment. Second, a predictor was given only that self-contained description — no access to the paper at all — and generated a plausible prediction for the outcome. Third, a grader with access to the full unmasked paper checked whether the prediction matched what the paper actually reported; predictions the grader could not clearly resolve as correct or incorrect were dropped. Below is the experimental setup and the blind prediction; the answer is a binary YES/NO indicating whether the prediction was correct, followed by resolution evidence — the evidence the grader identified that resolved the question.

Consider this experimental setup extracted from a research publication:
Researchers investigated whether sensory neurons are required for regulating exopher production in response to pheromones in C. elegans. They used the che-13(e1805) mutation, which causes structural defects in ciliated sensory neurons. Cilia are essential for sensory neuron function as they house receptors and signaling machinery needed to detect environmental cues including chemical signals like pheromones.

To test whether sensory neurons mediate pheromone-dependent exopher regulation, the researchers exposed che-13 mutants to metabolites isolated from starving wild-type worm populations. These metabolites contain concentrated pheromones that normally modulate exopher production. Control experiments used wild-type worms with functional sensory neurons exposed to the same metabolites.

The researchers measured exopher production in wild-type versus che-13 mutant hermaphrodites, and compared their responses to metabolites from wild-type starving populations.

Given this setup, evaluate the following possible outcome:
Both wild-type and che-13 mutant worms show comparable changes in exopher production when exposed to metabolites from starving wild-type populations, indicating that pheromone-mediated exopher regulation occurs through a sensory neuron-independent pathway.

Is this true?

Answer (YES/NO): NO